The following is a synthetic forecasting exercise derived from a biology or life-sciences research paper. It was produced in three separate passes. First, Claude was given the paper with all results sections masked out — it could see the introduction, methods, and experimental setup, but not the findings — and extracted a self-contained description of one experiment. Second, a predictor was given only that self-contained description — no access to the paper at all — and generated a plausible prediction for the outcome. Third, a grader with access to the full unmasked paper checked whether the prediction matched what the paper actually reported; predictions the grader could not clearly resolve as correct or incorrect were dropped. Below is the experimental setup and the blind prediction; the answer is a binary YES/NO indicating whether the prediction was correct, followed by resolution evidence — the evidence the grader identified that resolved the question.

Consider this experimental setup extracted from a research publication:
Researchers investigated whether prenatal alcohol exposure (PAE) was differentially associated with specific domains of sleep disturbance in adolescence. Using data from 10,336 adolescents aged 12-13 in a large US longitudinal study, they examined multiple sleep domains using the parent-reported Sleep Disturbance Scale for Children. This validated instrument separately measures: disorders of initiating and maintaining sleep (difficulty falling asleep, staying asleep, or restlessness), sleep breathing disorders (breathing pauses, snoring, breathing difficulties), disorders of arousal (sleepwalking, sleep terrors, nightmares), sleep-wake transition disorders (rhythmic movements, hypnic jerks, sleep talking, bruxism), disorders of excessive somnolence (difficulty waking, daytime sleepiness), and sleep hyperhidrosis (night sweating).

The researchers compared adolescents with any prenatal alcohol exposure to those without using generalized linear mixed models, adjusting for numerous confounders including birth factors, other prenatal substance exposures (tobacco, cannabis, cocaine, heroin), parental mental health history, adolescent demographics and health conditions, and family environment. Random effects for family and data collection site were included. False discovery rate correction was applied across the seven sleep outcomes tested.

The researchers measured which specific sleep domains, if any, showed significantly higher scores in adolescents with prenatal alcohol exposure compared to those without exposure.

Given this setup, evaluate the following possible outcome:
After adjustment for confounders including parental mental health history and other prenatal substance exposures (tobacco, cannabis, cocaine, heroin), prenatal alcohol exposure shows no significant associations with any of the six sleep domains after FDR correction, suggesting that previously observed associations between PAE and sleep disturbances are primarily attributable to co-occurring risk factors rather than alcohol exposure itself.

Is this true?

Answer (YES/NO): NO